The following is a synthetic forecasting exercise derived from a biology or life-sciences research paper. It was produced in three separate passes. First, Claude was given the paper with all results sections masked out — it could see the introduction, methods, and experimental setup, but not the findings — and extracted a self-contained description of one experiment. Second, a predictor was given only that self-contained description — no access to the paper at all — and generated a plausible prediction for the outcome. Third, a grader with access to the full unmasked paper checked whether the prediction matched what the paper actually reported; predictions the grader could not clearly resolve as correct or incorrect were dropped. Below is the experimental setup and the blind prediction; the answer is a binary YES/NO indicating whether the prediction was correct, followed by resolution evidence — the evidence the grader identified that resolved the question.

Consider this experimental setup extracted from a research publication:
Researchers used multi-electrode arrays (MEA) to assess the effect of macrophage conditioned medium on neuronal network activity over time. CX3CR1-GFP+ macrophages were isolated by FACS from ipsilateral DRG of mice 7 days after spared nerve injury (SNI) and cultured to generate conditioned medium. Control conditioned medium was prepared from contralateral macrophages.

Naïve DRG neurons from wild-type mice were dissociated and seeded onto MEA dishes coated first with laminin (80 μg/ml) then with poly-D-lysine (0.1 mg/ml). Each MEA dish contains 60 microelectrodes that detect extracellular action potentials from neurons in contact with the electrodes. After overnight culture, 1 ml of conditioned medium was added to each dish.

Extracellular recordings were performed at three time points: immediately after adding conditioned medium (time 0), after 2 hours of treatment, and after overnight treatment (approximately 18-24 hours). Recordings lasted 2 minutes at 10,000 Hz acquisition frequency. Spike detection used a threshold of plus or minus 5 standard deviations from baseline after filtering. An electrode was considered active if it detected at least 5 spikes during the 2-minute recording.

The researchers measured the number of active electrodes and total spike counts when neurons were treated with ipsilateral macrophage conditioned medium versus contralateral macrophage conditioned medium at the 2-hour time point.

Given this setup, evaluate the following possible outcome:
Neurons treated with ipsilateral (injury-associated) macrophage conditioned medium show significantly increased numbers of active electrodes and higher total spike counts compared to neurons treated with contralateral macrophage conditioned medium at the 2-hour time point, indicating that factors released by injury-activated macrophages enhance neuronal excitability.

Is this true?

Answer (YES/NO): NO